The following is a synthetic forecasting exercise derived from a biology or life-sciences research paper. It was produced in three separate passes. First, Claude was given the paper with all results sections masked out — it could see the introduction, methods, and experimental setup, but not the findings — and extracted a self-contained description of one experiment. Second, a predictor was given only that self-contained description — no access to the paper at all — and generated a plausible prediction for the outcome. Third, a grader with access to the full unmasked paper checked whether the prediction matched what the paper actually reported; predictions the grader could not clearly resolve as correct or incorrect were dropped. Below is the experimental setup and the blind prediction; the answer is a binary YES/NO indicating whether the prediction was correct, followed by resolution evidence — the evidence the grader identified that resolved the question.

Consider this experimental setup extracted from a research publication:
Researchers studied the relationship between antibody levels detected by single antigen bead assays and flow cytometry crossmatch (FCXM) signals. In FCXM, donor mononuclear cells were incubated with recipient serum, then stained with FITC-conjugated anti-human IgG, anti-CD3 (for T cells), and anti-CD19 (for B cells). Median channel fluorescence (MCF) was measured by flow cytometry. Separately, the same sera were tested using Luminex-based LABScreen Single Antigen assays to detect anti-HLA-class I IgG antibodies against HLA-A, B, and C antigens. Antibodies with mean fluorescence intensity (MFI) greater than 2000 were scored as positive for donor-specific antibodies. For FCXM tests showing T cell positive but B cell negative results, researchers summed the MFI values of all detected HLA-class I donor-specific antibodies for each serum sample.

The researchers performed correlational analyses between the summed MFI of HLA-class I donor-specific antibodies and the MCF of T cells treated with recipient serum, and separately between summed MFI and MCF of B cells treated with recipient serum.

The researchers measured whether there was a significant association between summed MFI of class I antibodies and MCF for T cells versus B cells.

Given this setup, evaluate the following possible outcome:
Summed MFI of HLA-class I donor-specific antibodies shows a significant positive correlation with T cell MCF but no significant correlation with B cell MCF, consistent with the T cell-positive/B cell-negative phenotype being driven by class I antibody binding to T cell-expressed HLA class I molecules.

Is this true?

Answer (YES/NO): YES